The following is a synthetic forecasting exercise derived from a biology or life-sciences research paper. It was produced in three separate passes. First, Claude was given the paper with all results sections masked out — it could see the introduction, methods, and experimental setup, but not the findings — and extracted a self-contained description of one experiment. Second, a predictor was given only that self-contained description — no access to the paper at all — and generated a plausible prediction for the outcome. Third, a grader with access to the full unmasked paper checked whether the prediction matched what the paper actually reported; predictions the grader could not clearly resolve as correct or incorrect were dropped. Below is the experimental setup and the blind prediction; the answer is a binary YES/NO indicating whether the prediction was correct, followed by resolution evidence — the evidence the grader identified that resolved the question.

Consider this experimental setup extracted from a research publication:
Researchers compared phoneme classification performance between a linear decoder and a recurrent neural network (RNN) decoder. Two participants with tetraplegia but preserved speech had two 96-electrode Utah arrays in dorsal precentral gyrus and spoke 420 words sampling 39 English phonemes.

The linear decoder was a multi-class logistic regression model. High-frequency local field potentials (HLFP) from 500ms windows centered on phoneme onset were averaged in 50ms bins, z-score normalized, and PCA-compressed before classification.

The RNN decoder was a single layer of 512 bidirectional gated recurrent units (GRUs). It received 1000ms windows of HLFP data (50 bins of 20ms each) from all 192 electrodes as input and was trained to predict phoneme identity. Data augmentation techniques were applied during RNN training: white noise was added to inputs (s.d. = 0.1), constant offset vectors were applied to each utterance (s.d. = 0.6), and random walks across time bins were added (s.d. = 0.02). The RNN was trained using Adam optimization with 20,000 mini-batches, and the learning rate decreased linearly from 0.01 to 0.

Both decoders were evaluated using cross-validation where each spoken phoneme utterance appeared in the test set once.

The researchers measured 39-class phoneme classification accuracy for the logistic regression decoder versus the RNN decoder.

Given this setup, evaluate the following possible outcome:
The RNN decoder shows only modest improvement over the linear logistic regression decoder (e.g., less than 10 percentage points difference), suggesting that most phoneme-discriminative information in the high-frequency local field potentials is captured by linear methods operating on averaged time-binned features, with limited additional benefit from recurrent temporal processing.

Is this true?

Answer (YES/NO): YES